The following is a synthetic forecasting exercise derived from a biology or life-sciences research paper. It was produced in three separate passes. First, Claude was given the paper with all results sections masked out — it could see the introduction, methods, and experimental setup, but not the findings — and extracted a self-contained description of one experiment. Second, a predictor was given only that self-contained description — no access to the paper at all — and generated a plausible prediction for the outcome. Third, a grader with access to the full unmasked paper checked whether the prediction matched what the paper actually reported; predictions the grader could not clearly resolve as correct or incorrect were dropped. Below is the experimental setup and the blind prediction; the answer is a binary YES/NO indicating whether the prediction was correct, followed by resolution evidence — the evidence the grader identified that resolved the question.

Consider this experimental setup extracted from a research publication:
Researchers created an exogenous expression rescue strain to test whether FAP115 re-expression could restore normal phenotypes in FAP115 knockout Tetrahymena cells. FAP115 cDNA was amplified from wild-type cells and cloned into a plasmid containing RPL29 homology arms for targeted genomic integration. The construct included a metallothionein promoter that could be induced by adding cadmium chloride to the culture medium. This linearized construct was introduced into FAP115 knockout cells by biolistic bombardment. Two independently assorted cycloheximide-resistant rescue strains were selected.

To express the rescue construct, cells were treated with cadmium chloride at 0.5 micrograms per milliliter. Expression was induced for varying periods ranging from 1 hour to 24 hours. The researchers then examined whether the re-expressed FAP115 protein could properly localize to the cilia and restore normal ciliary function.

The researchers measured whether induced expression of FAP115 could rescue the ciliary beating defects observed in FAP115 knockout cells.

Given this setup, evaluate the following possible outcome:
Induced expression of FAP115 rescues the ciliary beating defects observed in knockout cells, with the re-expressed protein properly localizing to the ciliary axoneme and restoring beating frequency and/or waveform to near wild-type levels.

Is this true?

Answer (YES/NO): YES